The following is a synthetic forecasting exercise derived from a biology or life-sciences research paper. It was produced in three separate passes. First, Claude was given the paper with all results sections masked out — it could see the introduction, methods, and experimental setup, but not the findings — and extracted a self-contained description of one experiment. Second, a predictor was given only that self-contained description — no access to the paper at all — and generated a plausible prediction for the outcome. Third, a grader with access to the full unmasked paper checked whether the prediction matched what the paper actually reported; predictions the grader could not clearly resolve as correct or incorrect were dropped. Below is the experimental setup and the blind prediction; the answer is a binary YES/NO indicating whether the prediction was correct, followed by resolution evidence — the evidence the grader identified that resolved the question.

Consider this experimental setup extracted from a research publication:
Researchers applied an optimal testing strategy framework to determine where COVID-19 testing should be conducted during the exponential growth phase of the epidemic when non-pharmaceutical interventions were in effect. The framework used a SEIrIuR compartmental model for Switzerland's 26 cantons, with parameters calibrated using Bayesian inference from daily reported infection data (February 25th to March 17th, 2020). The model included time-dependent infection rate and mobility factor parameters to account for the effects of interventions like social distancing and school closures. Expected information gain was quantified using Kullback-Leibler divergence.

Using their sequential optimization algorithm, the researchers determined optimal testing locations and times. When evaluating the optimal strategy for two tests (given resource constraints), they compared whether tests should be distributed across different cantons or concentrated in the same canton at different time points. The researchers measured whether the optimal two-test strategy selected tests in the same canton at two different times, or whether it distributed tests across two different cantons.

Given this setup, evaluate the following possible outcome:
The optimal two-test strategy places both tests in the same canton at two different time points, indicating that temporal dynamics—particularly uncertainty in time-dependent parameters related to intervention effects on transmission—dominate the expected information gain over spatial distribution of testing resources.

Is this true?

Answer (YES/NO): YES